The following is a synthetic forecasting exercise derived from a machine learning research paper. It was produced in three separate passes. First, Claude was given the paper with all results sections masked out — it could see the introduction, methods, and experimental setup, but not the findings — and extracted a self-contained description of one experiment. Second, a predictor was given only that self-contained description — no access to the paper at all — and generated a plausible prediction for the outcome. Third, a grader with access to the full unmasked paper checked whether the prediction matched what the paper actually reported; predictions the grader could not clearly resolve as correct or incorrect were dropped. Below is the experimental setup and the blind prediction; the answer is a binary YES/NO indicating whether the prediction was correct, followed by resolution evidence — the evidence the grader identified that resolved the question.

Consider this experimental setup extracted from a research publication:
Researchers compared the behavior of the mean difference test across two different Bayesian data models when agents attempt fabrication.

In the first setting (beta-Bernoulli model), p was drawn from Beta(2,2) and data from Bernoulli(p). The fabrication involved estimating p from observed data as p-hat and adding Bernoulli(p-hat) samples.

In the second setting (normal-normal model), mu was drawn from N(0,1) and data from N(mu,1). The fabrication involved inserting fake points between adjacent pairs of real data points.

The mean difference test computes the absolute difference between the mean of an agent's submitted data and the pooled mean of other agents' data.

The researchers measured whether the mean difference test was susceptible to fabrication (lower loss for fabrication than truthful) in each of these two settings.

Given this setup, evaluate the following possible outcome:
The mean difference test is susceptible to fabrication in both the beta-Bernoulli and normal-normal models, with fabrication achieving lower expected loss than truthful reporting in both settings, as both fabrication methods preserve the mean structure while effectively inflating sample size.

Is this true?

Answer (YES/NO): NO